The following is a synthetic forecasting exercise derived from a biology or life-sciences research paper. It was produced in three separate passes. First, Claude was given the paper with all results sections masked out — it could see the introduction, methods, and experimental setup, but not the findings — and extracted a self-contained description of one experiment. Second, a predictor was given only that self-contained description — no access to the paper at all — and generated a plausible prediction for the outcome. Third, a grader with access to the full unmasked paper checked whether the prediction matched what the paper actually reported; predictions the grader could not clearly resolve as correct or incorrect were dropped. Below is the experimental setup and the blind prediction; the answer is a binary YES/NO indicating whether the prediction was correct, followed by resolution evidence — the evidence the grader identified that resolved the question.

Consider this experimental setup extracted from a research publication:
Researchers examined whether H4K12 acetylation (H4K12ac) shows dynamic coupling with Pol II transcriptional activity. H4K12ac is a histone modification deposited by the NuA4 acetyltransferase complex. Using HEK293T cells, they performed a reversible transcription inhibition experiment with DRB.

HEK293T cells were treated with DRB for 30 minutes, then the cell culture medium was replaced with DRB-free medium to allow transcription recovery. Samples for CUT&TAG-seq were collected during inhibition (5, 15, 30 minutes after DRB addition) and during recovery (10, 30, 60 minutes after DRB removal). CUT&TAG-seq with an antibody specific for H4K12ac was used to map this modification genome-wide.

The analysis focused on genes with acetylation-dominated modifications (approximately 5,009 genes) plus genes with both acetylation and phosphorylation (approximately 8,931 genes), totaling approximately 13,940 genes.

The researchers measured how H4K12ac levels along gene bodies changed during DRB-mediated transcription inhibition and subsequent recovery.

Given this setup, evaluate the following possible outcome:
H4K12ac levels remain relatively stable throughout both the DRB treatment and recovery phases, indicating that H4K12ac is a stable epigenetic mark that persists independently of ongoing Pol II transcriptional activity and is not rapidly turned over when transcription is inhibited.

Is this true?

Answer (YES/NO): NO